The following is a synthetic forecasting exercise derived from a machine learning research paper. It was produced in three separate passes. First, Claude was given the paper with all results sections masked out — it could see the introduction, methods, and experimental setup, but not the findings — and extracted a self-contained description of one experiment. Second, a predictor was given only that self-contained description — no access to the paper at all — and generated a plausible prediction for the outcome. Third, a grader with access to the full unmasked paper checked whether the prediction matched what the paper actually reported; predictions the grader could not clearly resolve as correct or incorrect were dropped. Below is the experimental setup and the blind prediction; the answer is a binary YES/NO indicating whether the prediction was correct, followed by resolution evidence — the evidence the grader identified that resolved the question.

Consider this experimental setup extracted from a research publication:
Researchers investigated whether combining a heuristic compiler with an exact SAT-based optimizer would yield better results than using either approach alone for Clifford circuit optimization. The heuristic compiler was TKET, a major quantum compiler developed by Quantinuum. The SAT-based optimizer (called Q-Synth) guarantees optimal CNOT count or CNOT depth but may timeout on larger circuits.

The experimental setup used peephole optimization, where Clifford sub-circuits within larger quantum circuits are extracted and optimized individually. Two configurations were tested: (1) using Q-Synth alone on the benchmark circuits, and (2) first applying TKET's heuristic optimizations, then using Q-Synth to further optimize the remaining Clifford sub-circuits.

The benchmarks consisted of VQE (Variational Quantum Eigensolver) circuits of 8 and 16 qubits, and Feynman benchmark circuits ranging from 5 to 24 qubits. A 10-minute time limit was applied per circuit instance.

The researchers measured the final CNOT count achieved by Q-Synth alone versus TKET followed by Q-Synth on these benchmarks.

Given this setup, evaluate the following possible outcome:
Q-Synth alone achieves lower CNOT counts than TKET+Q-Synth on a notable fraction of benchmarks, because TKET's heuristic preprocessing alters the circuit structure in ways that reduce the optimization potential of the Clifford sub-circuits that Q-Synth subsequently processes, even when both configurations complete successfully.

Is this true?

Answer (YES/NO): NO